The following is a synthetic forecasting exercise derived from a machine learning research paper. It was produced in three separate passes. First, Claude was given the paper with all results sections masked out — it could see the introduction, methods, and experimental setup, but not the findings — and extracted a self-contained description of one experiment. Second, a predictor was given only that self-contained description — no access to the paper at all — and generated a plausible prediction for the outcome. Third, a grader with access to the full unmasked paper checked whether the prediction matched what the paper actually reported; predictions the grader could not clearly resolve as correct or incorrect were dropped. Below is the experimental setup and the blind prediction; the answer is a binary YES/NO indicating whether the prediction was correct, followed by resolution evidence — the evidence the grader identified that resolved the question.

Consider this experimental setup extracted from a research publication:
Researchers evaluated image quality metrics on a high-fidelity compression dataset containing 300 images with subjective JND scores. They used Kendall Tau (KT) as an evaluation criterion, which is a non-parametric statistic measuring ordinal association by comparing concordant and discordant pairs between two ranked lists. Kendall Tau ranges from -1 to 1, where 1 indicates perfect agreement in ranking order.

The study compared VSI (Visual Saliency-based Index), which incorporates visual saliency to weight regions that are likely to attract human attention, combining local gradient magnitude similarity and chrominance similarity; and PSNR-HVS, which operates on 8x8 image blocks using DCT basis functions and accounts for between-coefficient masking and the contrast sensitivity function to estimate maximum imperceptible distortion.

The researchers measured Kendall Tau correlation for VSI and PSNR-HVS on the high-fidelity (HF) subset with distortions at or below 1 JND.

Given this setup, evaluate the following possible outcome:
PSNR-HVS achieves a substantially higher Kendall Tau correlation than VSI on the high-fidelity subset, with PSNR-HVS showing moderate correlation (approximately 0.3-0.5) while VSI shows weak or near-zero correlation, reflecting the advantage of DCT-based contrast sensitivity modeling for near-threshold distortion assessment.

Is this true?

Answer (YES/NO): NO